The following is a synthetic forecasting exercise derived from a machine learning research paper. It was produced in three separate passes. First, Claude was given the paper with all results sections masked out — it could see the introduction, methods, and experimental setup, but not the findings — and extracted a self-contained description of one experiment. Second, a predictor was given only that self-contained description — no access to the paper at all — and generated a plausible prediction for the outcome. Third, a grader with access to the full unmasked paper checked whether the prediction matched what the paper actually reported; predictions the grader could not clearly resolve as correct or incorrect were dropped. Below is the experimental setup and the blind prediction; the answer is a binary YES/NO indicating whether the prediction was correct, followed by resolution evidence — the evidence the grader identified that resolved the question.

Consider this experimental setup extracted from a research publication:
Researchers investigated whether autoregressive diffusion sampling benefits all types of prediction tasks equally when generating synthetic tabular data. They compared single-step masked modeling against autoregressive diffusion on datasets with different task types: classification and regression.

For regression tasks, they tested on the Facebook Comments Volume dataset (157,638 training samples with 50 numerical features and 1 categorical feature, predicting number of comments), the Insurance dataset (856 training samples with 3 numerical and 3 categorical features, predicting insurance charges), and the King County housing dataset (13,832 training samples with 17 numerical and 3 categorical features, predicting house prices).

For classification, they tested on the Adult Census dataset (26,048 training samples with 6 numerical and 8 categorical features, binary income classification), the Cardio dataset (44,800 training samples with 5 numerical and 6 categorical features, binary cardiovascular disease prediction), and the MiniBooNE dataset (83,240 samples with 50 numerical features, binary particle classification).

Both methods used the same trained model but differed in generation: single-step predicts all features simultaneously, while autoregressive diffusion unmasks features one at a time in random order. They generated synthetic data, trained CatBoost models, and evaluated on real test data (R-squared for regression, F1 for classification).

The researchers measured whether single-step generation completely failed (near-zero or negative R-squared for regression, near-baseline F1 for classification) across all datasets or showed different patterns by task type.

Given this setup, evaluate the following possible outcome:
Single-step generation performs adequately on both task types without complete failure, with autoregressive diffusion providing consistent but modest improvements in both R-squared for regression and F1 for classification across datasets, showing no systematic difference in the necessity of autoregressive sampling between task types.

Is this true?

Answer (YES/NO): NO